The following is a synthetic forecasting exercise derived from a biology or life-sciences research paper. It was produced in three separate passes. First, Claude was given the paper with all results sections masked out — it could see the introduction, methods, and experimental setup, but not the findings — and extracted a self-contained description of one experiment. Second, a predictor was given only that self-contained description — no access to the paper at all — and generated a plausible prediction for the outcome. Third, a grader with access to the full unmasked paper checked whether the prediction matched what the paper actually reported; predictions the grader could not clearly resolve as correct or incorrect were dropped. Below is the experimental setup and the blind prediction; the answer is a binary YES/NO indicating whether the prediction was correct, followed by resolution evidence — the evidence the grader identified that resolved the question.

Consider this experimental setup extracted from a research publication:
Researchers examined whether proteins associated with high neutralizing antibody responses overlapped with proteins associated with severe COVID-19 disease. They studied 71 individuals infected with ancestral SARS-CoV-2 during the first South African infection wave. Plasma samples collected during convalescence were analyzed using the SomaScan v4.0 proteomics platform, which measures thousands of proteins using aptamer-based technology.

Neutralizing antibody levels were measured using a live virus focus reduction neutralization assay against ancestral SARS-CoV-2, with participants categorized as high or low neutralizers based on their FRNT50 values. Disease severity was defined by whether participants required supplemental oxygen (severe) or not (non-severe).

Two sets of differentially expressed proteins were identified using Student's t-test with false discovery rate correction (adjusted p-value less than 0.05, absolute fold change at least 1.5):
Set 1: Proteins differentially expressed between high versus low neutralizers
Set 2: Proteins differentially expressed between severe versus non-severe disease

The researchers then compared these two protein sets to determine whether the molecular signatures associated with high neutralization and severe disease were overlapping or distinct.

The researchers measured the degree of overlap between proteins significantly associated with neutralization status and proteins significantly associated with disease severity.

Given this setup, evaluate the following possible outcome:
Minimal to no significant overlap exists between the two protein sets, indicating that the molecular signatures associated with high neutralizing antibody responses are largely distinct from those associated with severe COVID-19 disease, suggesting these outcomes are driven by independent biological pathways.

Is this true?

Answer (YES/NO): YES